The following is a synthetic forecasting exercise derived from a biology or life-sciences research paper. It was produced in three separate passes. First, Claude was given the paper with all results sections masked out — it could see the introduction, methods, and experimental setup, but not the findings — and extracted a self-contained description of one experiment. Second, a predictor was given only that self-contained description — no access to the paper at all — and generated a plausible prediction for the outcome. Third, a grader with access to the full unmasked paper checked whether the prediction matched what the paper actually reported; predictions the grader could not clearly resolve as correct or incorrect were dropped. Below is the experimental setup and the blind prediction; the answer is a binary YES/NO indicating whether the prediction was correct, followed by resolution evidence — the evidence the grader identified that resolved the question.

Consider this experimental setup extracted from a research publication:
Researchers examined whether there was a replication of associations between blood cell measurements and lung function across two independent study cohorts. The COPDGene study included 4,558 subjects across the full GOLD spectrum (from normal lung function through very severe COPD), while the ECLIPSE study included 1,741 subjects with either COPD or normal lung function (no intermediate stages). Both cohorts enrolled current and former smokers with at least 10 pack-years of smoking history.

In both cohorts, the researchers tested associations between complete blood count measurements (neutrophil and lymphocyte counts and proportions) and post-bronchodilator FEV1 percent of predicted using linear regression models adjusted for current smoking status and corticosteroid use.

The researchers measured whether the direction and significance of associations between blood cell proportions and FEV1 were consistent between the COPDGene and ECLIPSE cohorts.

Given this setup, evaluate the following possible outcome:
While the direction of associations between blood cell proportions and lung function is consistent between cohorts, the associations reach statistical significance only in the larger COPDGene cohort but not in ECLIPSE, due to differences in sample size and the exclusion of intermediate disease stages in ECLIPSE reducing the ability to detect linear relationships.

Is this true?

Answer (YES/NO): NO